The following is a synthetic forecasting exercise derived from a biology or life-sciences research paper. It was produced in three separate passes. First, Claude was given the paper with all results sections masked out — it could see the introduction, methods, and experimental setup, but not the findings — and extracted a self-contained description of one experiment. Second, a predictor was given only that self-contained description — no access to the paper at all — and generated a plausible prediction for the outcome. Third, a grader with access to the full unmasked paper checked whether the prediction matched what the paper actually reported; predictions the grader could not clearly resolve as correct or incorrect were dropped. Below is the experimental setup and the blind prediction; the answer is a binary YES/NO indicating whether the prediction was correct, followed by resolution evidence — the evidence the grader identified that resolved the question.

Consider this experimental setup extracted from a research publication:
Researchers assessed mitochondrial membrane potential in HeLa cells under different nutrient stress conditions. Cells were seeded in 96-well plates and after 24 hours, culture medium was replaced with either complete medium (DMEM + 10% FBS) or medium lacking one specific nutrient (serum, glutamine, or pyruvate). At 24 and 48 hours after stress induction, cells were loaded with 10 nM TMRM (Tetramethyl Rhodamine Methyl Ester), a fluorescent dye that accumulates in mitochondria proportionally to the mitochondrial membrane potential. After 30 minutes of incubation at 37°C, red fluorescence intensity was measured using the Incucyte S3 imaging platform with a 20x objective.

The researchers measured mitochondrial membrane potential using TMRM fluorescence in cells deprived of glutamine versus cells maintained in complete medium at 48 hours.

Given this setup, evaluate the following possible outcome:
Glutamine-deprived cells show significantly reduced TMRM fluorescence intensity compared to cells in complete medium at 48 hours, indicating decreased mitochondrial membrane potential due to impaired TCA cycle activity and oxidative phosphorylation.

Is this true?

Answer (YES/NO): NO